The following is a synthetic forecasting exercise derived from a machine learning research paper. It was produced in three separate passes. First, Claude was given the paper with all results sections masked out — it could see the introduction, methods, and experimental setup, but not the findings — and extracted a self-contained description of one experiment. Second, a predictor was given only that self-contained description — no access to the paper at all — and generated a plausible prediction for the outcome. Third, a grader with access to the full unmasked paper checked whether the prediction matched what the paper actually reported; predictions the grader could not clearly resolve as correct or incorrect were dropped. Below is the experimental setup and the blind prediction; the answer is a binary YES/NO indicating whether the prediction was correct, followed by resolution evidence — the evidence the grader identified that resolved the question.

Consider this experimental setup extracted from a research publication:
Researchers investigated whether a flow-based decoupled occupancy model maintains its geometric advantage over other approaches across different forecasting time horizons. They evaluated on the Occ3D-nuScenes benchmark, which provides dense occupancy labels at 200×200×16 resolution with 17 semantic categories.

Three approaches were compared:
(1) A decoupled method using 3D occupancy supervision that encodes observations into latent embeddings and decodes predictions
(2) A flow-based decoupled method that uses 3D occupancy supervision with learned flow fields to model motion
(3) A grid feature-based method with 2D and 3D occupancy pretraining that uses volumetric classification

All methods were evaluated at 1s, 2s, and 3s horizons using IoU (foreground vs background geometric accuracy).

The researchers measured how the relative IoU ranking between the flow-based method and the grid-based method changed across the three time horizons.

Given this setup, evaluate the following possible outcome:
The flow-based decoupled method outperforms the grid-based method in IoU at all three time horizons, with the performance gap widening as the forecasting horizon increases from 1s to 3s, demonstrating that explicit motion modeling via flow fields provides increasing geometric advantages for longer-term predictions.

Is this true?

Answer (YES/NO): NO